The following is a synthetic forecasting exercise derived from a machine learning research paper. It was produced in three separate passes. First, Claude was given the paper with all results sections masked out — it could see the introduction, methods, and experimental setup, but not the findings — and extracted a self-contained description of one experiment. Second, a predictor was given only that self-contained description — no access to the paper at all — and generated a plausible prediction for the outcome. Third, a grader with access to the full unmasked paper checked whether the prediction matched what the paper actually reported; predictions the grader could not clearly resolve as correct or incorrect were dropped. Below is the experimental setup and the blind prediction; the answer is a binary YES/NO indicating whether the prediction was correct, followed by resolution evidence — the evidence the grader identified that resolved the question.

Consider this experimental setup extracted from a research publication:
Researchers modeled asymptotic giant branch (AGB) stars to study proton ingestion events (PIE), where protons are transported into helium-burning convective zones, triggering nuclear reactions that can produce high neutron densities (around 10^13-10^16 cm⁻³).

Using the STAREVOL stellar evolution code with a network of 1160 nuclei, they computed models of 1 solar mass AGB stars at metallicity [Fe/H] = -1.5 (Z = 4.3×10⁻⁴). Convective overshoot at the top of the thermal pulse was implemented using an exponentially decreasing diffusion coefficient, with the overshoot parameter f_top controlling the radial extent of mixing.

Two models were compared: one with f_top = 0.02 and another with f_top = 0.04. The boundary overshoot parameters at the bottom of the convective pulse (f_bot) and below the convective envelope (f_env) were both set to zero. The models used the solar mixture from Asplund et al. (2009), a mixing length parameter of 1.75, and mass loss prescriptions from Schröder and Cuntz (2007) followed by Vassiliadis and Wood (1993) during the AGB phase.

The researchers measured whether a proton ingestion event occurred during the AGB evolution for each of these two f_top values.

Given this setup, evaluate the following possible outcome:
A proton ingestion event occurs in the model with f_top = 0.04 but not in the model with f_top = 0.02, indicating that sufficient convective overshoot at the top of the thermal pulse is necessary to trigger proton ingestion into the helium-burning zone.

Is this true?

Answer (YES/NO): YES